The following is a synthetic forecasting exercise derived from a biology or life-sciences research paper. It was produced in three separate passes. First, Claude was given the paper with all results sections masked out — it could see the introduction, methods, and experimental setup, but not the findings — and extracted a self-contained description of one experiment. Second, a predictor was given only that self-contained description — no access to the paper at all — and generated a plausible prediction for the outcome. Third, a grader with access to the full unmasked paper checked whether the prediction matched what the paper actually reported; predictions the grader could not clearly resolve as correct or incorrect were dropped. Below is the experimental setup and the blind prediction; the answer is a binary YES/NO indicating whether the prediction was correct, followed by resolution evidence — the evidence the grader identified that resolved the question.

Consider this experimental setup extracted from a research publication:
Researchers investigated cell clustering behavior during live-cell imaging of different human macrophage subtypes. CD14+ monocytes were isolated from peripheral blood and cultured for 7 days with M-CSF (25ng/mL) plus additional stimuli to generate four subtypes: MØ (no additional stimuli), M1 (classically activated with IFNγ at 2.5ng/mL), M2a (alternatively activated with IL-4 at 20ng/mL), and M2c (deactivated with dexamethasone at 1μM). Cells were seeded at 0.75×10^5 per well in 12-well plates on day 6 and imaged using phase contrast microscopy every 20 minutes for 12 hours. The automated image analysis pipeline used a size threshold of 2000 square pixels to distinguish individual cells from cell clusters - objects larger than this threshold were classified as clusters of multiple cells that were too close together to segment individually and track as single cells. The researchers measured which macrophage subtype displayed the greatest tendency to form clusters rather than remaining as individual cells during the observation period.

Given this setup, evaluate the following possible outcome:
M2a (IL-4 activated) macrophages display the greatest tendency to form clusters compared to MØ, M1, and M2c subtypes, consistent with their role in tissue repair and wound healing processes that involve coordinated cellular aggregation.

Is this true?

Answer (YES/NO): NO